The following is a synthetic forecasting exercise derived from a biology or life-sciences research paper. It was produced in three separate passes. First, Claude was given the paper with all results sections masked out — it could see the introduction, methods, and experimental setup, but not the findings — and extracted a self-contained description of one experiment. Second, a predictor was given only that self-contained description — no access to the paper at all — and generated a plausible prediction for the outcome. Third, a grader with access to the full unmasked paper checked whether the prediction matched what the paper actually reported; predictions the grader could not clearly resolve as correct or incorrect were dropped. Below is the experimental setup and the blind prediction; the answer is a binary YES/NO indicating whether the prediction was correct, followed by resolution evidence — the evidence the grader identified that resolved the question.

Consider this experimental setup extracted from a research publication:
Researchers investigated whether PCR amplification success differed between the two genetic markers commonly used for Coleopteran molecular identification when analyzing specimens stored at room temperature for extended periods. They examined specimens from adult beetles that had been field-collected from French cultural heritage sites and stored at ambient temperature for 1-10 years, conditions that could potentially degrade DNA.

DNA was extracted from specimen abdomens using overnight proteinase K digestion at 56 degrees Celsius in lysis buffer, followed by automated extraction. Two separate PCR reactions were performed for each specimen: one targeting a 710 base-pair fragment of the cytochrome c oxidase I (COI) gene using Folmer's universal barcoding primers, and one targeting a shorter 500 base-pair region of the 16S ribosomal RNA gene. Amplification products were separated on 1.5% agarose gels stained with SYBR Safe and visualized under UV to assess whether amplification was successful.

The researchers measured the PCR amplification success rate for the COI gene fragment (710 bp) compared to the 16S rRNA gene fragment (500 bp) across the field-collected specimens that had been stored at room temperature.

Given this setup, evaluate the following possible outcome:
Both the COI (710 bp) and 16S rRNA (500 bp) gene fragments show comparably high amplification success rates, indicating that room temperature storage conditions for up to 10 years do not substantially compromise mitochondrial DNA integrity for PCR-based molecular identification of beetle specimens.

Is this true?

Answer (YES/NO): NO